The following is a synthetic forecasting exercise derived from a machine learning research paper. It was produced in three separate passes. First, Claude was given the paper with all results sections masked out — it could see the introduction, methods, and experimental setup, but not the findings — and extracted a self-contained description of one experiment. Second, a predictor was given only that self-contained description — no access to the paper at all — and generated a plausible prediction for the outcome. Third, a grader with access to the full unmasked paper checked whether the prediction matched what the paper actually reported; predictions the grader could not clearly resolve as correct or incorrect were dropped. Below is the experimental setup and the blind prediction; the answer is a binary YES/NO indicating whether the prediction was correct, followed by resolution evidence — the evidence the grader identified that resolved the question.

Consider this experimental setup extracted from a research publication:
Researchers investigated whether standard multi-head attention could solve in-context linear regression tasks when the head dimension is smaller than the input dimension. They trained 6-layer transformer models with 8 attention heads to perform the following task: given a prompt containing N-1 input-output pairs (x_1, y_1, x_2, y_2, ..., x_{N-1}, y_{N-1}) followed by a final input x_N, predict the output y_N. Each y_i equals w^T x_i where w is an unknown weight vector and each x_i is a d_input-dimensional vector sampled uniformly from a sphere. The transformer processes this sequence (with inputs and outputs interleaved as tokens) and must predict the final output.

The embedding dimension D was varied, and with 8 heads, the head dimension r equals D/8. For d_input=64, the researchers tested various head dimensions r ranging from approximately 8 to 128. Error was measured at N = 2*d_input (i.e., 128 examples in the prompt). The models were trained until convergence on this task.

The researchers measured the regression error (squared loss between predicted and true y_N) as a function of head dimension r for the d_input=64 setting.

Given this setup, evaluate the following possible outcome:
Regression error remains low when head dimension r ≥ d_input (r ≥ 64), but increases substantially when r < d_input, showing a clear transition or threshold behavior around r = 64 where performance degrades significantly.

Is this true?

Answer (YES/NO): YES